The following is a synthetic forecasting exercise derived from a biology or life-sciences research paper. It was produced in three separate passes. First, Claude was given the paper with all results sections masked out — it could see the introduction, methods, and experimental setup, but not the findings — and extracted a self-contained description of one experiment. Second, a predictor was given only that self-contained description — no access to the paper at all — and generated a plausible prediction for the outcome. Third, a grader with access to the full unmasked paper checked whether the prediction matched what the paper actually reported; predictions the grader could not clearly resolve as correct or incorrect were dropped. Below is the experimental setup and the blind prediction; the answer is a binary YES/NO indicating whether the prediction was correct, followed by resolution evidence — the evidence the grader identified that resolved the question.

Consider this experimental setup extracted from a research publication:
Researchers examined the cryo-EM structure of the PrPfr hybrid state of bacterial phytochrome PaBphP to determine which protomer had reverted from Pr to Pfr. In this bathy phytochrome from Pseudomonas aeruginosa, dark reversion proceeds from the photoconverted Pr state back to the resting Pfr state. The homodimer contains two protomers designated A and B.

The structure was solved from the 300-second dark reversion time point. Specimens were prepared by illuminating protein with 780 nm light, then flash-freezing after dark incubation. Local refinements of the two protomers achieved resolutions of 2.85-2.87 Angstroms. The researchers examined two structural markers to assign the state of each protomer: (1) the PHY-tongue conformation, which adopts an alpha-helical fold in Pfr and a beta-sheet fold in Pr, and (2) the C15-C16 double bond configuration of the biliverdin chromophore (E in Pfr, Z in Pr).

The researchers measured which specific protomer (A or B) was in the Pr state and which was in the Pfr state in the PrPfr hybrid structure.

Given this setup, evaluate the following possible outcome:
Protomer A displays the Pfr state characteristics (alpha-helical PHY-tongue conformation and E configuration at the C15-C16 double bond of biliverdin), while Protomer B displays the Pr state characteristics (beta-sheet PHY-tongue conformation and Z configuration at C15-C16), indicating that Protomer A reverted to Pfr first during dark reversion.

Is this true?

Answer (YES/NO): NO